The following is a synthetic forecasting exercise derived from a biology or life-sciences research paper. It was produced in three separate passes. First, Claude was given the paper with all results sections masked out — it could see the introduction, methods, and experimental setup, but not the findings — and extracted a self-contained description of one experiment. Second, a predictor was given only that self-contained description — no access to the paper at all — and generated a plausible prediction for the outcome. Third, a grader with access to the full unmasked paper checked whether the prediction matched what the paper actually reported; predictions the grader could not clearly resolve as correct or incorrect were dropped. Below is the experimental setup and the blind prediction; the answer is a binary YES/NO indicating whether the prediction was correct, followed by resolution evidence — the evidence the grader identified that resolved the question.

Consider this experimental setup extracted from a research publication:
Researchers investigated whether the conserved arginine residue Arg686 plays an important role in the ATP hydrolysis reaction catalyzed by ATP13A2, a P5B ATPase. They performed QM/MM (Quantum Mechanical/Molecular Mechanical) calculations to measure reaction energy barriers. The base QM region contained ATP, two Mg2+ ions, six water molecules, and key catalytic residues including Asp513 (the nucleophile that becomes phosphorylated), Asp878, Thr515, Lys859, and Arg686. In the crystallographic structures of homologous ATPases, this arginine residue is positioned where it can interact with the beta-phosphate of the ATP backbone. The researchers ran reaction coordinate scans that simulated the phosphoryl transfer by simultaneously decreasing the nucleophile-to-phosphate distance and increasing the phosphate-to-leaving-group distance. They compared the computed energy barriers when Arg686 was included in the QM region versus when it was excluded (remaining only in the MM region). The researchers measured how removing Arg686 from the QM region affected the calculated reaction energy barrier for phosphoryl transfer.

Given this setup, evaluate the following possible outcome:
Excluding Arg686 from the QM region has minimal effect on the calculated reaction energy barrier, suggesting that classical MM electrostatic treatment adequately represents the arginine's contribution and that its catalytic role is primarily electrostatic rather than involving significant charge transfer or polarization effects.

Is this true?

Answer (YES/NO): NO